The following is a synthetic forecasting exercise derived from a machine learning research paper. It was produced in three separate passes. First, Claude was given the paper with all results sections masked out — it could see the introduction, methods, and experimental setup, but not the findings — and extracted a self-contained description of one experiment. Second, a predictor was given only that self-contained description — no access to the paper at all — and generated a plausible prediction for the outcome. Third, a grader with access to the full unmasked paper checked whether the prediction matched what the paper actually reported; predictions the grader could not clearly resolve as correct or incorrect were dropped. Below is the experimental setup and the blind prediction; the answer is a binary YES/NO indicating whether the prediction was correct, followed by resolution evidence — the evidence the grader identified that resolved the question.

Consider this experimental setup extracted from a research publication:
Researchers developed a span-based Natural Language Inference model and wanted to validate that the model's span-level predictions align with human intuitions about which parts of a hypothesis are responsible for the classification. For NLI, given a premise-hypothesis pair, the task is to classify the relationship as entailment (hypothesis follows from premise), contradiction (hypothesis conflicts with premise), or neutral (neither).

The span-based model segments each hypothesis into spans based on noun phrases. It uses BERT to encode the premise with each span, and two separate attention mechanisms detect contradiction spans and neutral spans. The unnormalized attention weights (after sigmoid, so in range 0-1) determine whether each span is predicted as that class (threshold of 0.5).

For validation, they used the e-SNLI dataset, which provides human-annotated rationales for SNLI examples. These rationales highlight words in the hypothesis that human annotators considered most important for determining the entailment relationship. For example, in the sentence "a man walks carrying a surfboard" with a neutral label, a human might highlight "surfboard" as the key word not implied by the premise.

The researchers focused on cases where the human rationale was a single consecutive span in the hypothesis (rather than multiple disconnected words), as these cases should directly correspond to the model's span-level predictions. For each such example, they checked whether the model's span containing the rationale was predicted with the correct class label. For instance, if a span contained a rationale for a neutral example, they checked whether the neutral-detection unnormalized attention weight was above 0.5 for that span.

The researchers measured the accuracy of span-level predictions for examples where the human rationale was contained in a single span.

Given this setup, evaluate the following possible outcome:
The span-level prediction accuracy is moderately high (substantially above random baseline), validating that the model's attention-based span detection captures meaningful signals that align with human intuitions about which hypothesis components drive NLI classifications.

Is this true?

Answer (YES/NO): YES